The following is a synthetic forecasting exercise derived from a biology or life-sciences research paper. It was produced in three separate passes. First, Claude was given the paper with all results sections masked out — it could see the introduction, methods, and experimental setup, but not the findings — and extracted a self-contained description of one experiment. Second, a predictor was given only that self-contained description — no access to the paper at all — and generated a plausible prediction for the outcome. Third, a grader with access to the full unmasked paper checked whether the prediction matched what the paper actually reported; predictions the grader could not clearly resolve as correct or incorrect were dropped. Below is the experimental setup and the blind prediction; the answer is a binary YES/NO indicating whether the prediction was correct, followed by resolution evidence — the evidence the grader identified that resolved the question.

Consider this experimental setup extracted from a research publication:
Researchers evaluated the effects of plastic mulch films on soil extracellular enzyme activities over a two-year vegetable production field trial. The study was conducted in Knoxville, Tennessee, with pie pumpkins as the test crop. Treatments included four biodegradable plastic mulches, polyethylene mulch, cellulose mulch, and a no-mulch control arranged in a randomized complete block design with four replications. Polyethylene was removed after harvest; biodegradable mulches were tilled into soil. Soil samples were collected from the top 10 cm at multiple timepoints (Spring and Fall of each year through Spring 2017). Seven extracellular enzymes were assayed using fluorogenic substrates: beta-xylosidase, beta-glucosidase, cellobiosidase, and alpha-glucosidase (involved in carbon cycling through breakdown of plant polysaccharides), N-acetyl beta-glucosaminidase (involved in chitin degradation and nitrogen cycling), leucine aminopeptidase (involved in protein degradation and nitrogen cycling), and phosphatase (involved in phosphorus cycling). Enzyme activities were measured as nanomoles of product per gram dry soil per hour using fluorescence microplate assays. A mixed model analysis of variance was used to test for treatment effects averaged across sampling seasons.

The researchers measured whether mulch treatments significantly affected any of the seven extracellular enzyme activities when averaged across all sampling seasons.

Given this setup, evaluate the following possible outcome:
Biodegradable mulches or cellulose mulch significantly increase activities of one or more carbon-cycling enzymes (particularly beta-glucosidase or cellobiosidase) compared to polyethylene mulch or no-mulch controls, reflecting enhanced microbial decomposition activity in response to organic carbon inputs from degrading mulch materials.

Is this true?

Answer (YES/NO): NO